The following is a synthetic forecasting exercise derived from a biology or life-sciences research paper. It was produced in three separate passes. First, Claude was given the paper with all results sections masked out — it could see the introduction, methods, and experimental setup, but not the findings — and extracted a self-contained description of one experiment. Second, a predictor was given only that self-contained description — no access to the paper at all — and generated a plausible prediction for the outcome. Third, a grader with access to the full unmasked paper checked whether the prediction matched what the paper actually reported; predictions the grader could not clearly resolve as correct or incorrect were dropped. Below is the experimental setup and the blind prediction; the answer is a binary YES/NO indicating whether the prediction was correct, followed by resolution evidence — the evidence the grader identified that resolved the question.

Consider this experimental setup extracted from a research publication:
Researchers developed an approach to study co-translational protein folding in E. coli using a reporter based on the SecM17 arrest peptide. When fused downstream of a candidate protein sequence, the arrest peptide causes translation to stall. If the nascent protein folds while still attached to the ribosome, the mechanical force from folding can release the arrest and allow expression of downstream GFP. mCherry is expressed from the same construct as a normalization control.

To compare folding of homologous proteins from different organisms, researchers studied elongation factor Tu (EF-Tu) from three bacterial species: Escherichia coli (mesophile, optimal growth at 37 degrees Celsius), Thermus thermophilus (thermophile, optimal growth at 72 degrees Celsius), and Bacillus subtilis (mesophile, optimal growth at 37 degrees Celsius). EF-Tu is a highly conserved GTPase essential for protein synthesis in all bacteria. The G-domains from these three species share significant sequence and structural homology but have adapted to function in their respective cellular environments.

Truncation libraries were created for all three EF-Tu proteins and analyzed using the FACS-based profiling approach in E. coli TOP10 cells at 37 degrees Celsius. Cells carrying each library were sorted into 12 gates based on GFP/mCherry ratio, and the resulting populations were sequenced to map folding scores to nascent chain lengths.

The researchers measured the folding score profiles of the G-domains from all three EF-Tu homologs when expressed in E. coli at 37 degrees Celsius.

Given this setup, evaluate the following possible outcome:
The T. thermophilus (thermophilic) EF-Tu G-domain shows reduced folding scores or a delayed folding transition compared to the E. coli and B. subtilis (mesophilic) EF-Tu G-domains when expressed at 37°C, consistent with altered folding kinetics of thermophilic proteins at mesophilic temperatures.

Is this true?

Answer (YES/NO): NO